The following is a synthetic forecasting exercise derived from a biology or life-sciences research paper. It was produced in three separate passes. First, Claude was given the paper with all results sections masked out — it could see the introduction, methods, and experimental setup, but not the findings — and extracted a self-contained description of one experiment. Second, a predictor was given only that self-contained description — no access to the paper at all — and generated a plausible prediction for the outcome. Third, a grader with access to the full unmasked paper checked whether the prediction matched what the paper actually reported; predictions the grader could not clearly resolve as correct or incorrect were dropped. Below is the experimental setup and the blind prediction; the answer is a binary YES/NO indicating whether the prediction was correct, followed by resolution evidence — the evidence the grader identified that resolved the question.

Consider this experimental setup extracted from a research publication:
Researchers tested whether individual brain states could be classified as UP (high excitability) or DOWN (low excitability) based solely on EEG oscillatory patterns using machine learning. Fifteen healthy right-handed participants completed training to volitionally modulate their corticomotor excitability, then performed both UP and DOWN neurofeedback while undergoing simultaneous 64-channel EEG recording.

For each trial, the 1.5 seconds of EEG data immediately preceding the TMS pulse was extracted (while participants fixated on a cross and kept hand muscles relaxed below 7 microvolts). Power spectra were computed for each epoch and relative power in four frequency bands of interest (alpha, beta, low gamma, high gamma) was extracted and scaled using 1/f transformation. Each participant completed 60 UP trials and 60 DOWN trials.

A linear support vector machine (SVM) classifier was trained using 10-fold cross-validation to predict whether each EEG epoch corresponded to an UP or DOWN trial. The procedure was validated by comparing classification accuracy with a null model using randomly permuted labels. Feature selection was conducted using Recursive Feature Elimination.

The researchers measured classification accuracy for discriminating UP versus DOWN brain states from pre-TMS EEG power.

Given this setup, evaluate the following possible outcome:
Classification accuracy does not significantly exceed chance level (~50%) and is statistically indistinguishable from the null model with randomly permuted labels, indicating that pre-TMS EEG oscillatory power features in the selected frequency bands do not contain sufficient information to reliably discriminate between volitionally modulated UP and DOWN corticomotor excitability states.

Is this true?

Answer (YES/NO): NO